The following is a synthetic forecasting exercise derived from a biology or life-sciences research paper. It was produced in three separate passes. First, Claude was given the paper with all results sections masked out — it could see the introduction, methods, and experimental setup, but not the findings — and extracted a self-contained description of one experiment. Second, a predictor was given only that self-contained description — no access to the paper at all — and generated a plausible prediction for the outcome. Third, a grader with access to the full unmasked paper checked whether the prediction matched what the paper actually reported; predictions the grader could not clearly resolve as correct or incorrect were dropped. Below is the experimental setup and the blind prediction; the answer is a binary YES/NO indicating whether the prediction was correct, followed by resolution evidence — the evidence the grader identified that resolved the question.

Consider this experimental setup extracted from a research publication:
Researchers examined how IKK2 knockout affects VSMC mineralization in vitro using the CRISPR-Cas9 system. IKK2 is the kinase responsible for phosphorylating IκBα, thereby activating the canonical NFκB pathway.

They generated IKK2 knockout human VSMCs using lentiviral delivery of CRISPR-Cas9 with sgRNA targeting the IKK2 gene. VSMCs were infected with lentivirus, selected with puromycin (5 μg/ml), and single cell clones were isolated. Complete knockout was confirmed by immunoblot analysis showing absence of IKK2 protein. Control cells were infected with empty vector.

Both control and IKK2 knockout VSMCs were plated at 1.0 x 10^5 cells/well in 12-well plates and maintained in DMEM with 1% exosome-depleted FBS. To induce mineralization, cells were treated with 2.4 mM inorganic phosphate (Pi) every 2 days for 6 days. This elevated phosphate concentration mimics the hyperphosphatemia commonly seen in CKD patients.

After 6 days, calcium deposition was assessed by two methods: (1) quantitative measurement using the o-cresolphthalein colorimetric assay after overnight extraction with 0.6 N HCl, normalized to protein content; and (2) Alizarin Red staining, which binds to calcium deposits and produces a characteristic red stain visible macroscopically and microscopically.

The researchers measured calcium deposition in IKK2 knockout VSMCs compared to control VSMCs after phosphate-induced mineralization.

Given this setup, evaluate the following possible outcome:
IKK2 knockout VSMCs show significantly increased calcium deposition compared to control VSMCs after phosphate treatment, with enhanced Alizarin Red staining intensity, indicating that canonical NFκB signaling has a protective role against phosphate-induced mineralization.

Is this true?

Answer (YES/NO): YES